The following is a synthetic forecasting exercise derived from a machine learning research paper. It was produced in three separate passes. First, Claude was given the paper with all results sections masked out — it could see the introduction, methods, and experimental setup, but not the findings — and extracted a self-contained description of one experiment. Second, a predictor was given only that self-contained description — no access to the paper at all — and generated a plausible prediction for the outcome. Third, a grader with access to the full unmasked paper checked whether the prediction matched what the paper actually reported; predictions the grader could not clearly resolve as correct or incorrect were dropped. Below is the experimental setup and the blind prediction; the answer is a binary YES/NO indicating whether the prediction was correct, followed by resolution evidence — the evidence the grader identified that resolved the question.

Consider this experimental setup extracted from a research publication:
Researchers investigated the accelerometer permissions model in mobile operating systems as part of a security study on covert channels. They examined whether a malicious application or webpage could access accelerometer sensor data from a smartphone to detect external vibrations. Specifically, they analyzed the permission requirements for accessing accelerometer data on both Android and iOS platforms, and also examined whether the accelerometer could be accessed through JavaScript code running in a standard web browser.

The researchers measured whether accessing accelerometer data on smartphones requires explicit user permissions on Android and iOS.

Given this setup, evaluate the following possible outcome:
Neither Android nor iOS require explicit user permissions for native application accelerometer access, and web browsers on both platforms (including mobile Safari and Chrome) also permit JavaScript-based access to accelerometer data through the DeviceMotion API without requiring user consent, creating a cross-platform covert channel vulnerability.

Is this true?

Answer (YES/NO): NO